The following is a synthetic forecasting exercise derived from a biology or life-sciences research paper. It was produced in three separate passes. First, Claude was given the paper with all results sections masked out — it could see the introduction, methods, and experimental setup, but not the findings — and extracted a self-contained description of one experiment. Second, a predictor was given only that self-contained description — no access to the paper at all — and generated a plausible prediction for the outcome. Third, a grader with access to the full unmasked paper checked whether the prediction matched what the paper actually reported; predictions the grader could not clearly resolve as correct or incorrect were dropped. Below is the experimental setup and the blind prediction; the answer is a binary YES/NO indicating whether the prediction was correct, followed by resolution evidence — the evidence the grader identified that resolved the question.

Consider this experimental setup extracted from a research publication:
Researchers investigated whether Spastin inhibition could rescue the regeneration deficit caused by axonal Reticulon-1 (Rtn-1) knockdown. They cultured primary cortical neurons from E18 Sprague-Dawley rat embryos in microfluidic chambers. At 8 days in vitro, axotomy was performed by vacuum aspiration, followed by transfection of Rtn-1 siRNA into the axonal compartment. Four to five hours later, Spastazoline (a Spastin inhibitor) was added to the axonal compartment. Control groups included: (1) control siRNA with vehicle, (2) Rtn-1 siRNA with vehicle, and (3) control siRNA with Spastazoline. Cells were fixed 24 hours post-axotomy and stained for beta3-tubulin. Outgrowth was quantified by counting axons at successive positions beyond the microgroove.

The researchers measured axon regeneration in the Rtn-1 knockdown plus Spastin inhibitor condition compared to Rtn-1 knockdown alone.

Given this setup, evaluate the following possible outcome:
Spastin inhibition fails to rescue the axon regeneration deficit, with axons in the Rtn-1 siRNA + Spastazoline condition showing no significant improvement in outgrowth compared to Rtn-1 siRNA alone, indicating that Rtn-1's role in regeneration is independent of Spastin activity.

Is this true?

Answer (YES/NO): NO